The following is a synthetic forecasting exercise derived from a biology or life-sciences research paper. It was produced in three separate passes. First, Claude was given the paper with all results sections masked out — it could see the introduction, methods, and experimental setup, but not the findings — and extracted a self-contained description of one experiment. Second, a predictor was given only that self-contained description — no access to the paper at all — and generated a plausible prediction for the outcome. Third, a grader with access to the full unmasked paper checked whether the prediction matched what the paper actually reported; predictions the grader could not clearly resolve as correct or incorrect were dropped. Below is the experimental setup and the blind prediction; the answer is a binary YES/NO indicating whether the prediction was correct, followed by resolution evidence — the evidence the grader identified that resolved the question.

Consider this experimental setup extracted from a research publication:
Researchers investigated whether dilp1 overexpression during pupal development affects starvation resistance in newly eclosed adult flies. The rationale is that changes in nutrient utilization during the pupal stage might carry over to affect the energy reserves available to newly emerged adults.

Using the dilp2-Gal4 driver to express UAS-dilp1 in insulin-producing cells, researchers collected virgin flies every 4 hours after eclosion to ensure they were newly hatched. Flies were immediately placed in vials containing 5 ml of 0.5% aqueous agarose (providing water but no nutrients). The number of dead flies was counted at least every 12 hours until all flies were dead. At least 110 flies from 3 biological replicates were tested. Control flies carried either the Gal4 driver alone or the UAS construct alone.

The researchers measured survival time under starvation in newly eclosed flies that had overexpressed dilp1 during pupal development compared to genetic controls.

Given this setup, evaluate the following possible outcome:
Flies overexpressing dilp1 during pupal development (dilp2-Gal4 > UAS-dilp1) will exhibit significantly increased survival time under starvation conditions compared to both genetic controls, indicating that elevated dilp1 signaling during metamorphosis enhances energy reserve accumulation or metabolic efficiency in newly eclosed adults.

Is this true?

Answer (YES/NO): NO